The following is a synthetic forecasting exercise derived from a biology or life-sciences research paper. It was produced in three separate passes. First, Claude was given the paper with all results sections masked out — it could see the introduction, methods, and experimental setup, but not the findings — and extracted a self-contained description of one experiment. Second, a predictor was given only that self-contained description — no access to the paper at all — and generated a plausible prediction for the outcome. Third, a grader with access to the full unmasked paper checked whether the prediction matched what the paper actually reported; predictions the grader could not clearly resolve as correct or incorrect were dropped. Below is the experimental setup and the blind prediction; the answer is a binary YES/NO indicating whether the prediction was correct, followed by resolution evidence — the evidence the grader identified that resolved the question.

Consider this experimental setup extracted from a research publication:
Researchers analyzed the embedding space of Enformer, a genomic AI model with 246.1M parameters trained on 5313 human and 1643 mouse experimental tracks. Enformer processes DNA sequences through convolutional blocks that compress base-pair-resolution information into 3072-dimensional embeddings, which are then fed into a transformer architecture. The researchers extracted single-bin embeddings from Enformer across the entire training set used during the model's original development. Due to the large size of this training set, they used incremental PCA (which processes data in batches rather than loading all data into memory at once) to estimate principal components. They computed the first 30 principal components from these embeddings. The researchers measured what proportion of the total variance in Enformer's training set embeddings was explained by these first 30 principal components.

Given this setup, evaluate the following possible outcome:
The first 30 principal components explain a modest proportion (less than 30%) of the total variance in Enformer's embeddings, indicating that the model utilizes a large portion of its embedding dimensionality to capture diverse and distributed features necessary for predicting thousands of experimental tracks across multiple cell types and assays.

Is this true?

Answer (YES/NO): NO